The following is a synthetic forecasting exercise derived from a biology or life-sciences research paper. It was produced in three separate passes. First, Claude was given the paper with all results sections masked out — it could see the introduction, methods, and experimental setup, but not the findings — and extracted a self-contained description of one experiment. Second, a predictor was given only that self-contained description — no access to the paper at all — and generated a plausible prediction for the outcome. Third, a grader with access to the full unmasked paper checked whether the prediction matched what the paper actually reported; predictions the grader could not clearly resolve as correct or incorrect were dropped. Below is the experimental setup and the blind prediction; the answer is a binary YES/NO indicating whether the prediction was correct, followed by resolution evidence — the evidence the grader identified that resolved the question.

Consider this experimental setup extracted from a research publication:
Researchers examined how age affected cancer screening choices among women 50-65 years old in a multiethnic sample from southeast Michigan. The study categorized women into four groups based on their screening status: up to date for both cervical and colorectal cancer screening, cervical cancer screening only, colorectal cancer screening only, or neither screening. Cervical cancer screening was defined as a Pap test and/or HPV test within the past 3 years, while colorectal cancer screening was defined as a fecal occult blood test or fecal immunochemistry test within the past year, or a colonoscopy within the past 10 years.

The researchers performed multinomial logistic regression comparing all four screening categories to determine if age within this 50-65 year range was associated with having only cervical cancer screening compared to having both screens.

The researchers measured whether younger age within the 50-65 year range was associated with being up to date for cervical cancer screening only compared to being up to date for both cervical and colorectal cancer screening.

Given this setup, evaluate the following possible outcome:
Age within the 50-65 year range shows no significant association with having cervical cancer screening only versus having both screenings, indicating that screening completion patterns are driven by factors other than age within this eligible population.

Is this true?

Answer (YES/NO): NO